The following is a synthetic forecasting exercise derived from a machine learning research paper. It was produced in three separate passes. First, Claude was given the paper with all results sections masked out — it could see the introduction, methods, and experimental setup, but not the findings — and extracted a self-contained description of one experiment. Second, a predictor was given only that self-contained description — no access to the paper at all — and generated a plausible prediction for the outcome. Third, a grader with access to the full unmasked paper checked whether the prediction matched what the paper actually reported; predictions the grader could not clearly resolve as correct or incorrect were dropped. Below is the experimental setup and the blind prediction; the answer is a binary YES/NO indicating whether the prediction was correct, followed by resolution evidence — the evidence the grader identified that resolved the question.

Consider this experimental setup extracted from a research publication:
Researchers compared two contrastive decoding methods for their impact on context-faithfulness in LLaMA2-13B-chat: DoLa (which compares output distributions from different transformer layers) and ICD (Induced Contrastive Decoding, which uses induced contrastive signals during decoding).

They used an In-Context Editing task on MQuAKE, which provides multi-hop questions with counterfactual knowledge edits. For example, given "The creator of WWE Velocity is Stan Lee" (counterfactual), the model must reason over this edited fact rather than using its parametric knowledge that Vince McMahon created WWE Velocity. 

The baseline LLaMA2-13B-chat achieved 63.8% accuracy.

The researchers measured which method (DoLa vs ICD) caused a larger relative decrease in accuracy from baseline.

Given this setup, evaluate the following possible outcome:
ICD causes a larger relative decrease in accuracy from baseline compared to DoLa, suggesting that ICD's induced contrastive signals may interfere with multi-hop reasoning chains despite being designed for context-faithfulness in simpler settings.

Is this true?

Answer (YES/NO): YES